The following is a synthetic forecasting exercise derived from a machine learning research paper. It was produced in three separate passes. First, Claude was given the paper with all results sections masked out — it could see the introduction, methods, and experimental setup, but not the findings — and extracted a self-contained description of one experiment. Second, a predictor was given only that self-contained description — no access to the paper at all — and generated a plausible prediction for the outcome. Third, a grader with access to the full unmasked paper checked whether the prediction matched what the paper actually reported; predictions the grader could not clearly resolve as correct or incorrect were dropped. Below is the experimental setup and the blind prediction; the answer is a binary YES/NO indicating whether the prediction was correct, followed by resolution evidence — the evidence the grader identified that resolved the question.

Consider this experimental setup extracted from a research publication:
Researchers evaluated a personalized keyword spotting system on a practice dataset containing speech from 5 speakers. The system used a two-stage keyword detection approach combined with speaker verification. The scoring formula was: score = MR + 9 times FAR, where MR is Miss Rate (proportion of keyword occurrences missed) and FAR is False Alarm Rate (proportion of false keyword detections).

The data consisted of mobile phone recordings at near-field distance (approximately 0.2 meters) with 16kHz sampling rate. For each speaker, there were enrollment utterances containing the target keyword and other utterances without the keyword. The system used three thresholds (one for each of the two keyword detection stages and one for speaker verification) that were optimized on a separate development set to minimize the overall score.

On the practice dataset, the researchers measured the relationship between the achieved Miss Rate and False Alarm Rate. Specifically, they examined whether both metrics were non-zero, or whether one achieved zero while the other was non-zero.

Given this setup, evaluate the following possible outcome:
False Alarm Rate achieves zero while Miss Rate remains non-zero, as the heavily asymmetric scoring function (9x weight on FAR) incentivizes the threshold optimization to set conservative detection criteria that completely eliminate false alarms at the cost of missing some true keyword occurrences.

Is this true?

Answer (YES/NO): YES